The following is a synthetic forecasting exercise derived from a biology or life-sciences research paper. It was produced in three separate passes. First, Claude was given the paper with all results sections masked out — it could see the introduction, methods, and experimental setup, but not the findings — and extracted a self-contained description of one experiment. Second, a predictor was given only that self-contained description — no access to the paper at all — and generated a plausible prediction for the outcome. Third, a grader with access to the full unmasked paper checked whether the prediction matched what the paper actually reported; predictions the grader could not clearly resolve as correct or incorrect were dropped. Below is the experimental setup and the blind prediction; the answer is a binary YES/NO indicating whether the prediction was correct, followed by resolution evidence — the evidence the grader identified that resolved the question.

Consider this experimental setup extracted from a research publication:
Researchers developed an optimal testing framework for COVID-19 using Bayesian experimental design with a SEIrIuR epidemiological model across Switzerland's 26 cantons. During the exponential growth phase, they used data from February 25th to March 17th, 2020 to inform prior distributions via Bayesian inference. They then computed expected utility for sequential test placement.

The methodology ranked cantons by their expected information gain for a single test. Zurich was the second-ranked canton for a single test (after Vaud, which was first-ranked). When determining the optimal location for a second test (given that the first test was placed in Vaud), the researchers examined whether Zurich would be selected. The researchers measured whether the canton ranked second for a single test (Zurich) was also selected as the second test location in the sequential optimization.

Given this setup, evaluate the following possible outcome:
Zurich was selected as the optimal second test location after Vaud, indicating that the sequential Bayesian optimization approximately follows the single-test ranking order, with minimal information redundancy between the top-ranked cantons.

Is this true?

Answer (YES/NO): NO